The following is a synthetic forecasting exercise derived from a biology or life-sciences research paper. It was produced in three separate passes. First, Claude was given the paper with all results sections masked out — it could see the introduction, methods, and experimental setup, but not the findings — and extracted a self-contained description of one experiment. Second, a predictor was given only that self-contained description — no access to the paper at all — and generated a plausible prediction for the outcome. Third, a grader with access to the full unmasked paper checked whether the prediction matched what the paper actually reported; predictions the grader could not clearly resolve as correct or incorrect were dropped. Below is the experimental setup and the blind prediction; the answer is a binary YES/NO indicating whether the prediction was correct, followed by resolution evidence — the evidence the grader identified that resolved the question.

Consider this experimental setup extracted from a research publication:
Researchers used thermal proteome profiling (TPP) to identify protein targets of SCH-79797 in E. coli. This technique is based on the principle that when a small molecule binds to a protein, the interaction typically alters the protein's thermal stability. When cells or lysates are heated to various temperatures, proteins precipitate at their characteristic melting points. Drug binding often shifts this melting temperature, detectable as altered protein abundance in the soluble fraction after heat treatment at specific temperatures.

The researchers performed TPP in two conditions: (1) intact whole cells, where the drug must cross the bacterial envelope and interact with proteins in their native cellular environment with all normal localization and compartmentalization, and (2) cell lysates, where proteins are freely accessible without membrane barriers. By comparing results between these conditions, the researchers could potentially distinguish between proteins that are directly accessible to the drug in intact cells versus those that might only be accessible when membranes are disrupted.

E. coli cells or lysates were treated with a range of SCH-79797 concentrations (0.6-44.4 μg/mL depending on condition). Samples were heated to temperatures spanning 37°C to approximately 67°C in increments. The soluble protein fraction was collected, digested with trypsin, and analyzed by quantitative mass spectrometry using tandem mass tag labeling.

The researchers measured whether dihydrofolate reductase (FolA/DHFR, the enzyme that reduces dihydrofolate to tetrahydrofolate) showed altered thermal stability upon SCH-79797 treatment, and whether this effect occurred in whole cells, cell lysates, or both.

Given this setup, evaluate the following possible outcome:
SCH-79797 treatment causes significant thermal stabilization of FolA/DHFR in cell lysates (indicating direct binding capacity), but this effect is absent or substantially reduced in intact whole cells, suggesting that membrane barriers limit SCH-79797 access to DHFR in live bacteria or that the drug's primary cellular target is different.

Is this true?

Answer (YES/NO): NO